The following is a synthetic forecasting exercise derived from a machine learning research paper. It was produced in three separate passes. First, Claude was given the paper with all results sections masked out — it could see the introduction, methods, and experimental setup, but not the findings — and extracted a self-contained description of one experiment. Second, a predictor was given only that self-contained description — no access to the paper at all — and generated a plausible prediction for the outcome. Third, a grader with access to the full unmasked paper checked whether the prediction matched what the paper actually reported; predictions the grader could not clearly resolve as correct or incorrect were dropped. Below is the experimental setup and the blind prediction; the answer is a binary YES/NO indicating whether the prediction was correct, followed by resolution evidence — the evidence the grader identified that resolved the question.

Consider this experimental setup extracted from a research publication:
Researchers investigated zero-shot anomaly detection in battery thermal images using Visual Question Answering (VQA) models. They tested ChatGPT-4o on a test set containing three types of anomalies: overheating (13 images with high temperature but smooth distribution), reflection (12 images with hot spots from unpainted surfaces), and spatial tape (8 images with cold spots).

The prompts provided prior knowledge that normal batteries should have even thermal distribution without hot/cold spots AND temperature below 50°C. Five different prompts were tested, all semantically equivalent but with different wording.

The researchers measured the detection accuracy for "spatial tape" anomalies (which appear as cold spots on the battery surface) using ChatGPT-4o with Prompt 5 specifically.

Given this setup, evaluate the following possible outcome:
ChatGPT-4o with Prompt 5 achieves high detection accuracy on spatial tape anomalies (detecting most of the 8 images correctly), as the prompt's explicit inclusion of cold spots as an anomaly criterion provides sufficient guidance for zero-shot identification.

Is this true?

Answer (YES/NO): NO